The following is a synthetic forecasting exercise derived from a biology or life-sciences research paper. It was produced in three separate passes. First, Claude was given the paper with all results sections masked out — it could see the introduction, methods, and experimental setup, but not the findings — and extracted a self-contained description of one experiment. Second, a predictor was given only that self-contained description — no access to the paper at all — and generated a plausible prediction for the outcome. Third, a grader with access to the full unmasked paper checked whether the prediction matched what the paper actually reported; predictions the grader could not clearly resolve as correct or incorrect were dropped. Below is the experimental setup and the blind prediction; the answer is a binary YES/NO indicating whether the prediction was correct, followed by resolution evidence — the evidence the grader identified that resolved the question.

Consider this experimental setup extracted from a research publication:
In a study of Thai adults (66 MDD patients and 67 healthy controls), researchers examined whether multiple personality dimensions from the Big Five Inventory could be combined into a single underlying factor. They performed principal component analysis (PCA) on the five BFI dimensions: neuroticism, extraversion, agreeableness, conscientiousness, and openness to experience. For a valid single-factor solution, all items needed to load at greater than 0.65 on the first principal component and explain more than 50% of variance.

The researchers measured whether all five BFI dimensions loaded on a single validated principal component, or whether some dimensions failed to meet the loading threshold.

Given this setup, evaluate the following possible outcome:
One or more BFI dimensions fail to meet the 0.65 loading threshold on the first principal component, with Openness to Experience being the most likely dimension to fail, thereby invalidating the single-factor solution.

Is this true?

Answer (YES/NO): YES